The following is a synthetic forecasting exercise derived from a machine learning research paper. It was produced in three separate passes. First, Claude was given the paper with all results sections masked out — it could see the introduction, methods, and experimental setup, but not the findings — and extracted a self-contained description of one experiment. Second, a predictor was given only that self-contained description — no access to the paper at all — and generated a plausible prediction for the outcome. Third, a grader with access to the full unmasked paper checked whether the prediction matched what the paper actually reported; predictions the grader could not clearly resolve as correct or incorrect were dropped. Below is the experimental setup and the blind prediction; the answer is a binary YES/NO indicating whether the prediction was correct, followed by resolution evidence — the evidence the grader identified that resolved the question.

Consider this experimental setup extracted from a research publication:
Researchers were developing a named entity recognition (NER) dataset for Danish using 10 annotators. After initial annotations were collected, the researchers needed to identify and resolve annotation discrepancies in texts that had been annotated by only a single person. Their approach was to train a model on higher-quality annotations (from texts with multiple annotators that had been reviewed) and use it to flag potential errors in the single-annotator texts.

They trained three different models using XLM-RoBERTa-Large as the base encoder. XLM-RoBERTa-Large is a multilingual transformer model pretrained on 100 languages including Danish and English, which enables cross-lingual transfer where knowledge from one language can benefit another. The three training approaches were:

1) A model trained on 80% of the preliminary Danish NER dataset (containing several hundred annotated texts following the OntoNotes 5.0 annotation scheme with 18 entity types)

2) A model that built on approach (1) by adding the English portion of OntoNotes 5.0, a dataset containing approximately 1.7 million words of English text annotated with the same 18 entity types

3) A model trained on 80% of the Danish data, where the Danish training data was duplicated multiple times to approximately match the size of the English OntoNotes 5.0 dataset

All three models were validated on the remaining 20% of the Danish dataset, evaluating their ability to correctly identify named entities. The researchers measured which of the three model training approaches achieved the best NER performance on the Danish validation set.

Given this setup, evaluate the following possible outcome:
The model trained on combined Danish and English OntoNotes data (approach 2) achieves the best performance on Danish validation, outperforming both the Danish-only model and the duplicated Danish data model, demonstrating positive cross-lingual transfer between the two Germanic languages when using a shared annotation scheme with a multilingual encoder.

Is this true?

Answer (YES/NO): NO